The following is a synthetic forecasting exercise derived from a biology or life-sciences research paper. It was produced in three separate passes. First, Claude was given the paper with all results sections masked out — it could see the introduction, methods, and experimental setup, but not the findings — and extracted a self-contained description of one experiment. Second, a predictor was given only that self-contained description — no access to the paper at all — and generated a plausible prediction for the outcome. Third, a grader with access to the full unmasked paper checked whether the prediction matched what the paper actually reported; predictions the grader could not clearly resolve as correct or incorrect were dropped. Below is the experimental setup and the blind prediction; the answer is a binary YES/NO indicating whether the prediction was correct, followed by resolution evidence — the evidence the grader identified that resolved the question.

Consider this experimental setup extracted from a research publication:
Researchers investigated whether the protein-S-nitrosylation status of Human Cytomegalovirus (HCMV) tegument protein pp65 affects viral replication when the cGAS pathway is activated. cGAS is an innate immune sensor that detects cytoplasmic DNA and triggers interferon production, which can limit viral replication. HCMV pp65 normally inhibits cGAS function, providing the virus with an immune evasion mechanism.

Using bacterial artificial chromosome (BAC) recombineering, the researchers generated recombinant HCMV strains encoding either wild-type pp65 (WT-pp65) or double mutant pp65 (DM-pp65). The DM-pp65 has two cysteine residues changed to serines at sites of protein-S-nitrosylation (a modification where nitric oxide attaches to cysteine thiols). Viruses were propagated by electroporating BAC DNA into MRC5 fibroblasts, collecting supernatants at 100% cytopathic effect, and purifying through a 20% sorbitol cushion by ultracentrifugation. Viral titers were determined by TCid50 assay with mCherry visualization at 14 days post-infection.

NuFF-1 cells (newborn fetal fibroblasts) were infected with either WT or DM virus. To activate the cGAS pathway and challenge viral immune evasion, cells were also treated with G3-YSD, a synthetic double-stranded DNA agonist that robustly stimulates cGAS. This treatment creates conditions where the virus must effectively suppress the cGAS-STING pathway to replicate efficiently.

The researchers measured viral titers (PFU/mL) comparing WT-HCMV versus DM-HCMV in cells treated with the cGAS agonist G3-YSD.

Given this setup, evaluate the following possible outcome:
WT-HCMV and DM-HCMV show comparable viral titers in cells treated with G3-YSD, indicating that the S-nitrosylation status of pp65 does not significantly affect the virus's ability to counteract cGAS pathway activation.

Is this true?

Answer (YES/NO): NO